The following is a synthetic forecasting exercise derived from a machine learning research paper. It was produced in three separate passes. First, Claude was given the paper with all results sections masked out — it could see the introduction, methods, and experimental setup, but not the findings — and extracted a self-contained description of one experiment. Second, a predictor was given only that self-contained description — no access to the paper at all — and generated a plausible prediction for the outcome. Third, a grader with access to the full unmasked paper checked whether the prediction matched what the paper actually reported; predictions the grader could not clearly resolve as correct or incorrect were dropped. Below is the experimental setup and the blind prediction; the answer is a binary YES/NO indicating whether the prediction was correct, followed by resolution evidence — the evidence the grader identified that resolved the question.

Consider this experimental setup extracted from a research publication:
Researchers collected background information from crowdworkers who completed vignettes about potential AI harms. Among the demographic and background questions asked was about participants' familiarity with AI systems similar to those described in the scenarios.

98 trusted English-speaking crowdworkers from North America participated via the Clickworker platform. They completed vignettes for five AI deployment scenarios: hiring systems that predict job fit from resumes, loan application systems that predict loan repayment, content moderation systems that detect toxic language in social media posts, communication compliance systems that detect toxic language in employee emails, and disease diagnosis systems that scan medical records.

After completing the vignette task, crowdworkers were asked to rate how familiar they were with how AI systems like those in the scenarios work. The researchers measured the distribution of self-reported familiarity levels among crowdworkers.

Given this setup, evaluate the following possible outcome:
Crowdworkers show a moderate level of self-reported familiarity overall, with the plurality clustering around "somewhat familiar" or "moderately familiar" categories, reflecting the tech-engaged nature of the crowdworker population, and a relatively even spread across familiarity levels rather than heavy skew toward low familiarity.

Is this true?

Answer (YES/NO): NO